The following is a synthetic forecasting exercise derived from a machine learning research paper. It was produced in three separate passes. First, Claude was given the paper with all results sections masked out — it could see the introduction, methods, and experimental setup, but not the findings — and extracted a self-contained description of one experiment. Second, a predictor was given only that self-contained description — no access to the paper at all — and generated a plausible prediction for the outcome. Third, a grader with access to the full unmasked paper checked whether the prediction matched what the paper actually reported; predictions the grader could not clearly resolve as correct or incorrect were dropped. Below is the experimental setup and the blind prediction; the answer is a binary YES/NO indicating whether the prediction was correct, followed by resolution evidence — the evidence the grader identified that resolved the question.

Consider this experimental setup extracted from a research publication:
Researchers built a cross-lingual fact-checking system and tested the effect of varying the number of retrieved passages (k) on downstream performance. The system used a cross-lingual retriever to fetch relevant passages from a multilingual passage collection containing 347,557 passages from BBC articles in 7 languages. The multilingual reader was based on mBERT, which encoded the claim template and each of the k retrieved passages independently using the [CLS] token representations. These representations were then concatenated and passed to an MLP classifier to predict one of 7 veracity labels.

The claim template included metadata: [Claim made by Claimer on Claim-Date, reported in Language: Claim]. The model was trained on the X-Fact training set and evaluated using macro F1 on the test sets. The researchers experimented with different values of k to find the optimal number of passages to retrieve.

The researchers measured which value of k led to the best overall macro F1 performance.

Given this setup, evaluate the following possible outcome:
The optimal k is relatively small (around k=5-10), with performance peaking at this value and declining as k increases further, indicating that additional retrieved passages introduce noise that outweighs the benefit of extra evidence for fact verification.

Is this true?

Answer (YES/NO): YES